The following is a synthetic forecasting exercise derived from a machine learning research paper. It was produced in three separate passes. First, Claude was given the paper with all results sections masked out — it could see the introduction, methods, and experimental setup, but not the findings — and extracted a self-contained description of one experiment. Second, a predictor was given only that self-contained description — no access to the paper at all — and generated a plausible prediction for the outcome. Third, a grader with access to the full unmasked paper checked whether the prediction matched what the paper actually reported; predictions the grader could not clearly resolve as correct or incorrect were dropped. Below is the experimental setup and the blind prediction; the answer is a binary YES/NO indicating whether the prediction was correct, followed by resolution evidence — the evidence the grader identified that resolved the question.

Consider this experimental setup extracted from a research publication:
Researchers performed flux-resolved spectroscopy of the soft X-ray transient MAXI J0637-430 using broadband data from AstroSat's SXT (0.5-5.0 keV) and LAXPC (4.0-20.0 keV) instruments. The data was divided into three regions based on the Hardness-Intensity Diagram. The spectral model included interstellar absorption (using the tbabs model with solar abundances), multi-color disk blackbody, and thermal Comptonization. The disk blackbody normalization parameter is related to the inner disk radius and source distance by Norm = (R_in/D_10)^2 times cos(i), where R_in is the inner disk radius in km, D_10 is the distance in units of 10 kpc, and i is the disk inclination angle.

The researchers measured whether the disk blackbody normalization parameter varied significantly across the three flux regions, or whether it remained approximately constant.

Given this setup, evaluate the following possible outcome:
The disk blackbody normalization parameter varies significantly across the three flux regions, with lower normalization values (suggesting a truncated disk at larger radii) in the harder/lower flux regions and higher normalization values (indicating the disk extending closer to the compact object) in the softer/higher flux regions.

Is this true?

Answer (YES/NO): NO